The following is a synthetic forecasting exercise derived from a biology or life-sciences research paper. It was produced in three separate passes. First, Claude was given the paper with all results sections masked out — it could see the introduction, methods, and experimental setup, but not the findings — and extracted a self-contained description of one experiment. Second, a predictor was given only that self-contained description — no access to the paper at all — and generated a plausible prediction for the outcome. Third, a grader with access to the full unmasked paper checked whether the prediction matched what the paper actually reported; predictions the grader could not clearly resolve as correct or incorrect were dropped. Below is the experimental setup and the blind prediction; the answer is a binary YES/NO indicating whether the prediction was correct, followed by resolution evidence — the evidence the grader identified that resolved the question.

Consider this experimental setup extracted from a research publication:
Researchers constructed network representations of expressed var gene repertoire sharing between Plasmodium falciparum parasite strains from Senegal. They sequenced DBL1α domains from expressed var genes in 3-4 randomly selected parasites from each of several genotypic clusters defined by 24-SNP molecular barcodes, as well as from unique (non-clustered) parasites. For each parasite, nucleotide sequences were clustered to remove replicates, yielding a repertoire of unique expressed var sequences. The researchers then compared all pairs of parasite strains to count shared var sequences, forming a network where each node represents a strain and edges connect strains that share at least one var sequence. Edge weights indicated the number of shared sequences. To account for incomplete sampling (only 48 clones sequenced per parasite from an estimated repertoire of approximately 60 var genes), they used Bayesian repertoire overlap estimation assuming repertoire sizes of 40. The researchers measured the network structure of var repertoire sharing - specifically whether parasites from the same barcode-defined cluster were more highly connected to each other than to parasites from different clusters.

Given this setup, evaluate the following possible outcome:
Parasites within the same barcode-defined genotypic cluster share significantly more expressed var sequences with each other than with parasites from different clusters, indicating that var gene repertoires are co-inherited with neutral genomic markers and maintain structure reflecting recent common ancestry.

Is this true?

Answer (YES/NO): YES